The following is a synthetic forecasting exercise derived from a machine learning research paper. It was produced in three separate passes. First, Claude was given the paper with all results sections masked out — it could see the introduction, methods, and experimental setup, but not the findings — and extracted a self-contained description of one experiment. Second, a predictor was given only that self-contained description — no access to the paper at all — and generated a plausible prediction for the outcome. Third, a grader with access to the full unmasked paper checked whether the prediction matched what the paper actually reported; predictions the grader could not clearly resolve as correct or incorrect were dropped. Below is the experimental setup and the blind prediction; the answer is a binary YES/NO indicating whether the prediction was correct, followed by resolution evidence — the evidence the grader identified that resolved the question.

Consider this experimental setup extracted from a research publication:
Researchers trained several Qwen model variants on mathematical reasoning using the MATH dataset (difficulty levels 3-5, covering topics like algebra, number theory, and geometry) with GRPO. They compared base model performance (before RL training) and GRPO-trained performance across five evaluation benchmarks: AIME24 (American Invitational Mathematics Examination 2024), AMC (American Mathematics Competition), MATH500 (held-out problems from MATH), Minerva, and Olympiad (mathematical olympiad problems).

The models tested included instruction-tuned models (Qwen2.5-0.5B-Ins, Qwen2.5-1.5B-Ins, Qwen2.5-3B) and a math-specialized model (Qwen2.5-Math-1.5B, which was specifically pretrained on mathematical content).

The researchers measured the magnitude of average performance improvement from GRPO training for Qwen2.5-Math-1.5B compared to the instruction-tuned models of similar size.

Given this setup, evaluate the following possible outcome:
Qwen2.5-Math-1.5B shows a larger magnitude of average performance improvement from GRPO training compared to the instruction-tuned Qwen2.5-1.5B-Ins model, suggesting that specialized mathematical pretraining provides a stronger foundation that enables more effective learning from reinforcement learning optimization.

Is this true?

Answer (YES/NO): YES